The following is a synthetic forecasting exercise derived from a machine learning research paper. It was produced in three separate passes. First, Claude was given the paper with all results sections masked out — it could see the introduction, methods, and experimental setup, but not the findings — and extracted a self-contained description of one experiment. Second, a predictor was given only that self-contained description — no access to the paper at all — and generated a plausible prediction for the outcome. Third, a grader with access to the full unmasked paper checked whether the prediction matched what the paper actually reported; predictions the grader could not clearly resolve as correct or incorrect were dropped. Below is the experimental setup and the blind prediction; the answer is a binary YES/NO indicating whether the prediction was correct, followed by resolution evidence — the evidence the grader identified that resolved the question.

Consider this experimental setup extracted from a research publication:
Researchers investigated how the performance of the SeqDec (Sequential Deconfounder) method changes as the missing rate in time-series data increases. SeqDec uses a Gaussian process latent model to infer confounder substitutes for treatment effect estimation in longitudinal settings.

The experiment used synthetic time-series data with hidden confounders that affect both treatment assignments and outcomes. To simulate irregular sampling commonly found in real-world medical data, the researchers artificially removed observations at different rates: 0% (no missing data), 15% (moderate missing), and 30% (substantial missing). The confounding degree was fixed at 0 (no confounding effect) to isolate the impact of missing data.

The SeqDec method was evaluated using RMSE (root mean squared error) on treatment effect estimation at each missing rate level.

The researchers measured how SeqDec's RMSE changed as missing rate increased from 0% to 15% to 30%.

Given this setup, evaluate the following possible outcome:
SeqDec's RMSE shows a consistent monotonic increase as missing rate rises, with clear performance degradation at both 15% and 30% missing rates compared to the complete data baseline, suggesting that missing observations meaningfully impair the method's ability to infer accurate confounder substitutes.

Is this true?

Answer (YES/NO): YES